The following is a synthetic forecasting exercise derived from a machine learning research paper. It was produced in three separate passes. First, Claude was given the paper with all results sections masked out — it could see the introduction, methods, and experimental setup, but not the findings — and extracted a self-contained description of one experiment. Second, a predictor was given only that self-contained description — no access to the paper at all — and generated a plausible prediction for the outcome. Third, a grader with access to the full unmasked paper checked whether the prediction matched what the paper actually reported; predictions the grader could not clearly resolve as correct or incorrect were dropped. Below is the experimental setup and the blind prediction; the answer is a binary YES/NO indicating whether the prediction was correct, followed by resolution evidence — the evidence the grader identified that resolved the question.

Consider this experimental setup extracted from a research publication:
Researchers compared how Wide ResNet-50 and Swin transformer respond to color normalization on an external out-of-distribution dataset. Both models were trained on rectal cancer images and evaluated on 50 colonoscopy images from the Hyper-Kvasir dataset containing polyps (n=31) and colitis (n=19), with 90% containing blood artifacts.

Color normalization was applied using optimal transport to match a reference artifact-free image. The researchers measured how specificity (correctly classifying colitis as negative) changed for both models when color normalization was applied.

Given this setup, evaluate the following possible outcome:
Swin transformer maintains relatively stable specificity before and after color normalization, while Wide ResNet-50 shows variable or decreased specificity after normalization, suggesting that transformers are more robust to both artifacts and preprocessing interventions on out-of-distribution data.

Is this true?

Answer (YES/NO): NO